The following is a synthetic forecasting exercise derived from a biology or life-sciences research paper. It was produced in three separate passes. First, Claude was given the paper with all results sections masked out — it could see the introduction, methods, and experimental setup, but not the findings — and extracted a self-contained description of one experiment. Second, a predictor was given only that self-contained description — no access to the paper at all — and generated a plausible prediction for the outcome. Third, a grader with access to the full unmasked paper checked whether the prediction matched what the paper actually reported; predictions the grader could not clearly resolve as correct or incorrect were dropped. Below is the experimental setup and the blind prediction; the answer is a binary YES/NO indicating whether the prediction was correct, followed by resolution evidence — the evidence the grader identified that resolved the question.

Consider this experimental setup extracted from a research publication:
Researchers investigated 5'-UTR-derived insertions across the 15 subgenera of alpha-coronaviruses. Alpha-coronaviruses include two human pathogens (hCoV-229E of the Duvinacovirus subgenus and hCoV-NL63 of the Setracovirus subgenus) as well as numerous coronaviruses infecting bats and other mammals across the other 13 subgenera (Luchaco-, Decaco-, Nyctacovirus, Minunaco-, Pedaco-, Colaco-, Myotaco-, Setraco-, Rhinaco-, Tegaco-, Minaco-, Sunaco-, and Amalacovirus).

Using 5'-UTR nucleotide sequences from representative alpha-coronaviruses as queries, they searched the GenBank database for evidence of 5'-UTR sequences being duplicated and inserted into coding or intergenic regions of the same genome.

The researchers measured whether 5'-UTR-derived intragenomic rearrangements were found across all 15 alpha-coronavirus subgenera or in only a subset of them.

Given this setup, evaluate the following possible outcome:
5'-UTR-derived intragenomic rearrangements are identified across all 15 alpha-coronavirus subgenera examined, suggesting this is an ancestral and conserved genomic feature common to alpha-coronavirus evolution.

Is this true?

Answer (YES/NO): NO